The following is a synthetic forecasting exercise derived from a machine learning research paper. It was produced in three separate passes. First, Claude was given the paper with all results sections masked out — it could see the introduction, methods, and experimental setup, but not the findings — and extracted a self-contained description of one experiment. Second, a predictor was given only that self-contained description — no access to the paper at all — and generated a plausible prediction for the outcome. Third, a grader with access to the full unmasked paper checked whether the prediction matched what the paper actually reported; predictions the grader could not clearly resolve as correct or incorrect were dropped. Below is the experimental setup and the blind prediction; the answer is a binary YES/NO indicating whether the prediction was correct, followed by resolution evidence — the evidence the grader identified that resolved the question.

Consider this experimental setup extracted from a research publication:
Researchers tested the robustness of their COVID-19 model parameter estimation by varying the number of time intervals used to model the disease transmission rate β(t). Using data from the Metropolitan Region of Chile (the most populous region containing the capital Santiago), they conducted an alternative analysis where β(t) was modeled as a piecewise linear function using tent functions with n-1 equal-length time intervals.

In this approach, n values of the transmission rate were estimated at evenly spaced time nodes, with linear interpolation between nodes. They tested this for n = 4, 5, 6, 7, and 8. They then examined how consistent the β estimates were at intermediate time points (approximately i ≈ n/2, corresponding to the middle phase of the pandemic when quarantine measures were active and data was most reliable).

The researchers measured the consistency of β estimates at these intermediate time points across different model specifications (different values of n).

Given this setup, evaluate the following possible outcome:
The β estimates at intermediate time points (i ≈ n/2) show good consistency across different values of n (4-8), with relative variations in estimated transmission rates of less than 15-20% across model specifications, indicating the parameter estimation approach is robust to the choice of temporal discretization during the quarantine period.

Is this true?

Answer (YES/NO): NO